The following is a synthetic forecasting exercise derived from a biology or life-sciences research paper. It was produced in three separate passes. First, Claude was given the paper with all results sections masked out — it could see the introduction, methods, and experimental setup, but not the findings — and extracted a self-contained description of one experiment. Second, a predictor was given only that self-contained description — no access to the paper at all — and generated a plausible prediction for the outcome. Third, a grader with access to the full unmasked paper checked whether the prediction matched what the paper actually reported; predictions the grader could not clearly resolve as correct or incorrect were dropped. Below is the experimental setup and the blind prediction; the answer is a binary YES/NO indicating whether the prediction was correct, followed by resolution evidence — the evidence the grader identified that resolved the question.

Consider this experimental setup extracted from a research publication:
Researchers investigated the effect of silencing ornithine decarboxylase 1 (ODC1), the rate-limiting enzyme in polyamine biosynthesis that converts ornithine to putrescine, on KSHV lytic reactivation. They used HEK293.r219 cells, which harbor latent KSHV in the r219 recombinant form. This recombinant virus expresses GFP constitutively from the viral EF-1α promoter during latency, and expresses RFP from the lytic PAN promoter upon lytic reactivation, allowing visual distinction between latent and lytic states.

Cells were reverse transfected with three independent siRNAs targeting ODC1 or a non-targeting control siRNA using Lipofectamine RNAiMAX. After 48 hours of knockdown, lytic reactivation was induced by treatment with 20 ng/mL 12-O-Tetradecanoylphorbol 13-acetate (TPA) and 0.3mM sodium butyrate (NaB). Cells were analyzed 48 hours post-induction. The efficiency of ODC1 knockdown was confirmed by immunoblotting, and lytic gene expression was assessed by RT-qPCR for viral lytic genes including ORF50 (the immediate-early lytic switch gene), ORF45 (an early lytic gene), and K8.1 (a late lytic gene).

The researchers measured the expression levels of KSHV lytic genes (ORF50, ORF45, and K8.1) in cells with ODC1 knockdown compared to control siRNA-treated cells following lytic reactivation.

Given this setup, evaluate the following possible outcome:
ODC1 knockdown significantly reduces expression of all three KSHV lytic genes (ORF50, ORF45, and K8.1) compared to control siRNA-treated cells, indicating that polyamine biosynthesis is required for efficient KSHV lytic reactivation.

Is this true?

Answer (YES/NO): YES